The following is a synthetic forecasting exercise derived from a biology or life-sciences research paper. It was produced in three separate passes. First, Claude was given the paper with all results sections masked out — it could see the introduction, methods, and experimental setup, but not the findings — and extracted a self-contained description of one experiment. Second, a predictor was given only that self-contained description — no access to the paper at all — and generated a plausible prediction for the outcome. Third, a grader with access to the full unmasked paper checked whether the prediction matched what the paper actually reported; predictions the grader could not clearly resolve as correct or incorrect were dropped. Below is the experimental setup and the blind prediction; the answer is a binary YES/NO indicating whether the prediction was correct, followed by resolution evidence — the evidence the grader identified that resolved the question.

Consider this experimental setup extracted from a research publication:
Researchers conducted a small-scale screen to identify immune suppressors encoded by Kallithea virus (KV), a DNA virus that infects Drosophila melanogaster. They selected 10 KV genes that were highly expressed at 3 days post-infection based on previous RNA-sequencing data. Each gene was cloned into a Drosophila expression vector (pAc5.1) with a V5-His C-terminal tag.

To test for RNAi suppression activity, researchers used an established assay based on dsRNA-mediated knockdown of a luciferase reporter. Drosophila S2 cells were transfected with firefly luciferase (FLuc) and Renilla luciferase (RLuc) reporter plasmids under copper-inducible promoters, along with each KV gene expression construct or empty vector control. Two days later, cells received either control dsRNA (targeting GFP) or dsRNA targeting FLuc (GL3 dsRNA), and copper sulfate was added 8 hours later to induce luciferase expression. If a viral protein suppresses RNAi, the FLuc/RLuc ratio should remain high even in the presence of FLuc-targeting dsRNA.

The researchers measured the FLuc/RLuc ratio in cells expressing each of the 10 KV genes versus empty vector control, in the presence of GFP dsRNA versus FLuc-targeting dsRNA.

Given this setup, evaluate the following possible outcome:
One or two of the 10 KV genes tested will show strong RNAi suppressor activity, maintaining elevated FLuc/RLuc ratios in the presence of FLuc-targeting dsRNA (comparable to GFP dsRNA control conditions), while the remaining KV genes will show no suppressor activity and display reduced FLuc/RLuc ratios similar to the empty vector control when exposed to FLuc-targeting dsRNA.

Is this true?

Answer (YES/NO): NO